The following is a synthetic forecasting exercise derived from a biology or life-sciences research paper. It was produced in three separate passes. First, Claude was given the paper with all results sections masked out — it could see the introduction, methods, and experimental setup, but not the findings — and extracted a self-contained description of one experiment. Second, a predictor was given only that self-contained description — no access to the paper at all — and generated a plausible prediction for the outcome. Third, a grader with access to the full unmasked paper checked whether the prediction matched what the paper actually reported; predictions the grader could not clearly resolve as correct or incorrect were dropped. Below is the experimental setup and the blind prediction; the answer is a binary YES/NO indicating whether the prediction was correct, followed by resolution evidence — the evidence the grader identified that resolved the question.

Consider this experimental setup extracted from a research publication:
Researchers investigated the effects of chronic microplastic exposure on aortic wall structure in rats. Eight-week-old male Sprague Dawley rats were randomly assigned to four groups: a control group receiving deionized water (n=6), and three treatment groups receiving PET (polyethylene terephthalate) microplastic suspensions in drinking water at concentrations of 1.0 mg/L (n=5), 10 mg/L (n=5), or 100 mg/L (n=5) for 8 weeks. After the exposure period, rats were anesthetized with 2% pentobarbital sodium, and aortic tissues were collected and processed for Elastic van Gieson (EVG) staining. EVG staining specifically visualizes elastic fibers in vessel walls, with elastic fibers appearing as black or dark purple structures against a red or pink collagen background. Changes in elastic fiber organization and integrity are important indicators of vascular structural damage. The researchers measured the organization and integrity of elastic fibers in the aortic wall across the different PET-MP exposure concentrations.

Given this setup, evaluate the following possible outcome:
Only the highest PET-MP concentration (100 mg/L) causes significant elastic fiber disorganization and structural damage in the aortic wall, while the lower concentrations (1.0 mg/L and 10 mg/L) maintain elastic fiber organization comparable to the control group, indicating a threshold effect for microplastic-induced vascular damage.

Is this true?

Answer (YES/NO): NO